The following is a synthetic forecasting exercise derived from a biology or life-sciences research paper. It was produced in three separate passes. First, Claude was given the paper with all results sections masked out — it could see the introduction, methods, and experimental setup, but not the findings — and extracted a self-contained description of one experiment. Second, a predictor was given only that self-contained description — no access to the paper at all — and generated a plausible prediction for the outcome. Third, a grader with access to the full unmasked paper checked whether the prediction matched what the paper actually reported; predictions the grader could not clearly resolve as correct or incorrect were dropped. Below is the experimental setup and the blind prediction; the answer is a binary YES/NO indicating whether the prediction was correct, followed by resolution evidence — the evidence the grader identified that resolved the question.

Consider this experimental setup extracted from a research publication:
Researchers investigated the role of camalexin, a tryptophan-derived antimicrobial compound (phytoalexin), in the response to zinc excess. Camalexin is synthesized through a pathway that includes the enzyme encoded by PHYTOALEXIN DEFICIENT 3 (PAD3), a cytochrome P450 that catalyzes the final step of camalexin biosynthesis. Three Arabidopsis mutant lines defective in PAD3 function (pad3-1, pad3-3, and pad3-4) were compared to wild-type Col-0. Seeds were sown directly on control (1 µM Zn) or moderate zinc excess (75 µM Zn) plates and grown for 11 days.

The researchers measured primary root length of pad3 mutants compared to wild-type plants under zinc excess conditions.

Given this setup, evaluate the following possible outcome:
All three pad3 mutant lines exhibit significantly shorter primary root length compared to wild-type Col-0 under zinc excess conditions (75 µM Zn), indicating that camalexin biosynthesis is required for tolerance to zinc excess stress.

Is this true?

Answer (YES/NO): YES